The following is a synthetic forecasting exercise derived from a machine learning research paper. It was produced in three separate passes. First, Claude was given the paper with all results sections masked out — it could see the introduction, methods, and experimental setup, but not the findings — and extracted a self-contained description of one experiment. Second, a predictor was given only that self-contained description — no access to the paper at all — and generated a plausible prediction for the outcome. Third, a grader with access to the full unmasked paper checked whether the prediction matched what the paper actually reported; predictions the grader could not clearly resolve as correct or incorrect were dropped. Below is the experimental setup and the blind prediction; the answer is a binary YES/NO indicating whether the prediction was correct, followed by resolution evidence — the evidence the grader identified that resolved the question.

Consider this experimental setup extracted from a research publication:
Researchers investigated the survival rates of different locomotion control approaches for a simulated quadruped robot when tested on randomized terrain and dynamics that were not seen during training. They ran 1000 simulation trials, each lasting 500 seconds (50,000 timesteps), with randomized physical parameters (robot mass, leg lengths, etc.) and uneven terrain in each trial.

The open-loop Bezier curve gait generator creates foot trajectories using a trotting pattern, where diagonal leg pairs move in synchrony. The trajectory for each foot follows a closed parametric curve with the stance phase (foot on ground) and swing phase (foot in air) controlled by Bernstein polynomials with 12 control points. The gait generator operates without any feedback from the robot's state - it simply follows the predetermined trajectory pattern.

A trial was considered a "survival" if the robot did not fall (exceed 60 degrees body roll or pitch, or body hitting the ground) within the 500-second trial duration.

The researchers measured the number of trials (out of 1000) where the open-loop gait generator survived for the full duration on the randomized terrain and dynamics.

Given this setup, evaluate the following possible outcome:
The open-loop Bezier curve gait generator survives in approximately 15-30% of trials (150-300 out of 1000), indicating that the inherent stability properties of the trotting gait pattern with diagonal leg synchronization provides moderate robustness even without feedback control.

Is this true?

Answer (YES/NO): NO